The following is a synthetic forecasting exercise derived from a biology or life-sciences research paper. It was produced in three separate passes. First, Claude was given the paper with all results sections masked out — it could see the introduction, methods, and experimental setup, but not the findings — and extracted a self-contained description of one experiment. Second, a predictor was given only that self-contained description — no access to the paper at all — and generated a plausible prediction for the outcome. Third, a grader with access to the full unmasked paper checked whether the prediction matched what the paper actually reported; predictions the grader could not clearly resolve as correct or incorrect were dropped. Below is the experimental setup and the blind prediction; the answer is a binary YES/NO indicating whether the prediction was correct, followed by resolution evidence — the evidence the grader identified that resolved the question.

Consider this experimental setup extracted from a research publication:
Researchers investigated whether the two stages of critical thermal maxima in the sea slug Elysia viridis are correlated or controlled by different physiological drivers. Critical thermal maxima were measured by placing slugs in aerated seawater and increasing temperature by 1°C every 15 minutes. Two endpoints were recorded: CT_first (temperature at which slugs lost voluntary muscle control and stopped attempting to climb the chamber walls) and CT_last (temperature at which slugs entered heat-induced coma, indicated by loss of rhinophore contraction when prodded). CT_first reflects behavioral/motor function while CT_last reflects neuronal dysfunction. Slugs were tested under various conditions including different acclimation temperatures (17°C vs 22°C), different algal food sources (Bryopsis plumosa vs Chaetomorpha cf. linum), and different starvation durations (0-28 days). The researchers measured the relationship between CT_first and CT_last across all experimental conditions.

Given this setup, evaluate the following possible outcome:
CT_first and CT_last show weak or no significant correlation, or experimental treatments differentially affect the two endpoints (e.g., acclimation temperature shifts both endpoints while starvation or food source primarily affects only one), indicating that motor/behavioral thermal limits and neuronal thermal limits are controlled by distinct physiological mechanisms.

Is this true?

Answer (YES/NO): YES